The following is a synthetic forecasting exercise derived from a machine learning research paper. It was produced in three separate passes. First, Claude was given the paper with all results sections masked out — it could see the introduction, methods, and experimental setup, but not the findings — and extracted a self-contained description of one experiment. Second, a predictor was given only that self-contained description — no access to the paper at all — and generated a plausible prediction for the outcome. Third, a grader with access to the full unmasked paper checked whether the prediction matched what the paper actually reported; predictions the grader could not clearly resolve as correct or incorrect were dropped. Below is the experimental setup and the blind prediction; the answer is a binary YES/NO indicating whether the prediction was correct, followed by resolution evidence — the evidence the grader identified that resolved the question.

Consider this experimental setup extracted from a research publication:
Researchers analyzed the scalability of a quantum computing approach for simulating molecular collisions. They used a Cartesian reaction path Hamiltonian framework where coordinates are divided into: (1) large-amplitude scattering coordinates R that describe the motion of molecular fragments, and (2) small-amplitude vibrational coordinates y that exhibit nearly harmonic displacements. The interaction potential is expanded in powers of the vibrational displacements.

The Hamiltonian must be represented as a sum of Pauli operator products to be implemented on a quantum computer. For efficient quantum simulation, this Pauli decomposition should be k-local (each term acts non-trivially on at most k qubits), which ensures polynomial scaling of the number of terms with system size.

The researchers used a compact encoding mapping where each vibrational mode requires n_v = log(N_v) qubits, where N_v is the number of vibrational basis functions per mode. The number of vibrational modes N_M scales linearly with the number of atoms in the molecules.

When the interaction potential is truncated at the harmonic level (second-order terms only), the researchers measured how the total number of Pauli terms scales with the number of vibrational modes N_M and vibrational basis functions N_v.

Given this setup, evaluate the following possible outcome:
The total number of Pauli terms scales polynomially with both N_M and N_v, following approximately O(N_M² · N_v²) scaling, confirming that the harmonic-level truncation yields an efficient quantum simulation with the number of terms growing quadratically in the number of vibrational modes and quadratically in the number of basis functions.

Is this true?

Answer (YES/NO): NO